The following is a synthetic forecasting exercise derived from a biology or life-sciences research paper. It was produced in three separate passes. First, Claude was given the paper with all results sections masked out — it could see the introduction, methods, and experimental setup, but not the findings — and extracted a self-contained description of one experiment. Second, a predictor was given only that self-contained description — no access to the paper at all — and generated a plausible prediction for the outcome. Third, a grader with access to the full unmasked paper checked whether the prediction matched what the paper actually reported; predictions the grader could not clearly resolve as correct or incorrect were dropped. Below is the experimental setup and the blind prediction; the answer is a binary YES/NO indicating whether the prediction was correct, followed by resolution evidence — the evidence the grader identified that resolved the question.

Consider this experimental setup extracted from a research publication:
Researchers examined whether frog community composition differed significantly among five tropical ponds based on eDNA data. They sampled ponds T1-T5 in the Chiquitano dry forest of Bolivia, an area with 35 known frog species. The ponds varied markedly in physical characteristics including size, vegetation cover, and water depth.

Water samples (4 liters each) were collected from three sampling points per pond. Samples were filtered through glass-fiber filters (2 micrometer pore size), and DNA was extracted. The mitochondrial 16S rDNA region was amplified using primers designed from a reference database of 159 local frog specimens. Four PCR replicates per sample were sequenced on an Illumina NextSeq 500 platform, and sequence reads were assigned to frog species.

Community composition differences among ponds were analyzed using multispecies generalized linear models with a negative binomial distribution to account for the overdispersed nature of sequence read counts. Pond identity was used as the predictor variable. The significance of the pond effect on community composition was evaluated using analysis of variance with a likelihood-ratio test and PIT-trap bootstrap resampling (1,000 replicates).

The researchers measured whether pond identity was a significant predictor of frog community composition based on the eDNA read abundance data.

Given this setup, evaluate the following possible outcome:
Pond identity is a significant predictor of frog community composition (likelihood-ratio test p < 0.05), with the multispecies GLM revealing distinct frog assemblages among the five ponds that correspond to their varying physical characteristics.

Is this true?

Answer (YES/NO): YES